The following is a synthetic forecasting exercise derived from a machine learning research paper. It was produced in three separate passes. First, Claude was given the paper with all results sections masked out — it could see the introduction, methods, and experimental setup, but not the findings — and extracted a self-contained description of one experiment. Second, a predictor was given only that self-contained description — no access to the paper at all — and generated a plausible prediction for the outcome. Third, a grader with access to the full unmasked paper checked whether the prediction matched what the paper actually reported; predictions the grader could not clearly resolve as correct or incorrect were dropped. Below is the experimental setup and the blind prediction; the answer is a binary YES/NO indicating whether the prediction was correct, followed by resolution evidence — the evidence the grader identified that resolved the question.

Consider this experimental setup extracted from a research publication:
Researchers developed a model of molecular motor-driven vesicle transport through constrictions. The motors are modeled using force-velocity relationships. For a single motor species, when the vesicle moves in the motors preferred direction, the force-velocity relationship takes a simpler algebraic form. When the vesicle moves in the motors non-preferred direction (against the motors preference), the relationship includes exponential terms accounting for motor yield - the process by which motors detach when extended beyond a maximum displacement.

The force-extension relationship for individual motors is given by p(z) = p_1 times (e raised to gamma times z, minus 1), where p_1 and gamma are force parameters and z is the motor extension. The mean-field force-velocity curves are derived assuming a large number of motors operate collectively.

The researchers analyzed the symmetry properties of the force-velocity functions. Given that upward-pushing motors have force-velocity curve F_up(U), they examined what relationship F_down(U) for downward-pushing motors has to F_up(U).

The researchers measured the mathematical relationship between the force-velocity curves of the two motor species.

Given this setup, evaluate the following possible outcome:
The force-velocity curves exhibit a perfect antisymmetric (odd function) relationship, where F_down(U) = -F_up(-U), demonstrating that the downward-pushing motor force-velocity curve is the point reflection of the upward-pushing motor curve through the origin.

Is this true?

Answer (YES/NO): YES